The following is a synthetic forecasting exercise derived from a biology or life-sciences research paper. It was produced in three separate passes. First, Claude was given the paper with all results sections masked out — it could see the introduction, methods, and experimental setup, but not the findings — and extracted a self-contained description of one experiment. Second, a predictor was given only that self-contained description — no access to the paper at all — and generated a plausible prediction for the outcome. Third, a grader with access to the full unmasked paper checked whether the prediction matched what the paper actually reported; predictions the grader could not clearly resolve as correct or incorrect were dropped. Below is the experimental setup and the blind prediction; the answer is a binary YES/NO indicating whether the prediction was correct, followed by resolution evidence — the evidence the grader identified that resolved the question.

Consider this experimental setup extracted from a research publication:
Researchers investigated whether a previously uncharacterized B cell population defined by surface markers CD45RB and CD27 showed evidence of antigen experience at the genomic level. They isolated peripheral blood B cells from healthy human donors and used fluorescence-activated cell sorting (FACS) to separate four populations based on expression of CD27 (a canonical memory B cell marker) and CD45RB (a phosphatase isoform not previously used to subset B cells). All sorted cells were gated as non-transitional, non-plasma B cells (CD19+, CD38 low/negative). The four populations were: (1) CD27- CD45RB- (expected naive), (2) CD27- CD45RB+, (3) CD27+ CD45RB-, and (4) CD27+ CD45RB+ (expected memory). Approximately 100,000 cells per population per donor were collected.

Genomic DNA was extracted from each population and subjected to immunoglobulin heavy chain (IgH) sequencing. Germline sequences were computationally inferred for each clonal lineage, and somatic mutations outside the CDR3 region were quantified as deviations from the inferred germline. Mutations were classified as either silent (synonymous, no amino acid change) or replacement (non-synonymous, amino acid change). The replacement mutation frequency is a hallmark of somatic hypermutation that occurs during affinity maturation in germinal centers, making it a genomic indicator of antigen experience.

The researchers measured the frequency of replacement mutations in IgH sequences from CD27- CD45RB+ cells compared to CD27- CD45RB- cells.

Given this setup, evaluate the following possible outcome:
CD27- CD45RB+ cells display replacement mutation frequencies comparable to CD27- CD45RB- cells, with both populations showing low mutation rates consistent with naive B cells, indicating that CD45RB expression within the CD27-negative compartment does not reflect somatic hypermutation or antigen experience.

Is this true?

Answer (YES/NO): NO